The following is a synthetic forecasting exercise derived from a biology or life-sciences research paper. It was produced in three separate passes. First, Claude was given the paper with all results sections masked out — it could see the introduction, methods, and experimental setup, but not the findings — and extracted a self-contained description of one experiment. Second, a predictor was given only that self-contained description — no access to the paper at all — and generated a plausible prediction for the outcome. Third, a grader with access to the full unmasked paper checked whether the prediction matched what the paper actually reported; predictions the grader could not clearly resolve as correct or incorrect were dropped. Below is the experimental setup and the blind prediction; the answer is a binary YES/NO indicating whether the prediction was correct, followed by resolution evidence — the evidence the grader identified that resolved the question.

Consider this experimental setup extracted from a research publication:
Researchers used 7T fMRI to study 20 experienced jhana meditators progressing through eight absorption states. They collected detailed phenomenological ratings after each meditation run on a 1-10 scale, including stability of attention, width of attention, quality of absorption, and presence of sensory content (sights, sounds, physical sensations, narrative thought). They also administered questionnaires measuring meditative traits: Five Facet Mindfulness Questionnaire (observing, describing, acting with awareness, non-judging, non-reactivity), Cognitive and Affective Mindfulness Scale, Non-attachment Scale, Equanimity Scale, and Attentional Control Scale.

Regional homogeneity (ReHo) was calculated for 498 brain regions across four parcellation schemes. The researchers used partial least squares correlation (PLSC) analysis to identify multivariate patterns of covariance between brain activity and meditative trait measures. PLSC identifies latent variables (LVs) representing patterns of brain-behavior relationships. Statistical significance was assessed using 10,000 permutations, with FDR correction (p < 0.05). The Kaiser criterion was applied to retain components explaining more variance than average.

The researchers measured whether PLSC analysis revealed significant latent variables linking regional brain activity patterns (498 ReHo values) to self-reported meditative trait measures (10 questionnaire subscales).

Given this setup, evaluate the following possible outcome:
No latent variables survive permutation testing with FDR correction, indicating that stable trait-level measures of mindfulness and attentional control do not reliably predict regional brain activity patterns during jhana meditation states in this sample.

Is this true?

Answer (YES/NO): NO